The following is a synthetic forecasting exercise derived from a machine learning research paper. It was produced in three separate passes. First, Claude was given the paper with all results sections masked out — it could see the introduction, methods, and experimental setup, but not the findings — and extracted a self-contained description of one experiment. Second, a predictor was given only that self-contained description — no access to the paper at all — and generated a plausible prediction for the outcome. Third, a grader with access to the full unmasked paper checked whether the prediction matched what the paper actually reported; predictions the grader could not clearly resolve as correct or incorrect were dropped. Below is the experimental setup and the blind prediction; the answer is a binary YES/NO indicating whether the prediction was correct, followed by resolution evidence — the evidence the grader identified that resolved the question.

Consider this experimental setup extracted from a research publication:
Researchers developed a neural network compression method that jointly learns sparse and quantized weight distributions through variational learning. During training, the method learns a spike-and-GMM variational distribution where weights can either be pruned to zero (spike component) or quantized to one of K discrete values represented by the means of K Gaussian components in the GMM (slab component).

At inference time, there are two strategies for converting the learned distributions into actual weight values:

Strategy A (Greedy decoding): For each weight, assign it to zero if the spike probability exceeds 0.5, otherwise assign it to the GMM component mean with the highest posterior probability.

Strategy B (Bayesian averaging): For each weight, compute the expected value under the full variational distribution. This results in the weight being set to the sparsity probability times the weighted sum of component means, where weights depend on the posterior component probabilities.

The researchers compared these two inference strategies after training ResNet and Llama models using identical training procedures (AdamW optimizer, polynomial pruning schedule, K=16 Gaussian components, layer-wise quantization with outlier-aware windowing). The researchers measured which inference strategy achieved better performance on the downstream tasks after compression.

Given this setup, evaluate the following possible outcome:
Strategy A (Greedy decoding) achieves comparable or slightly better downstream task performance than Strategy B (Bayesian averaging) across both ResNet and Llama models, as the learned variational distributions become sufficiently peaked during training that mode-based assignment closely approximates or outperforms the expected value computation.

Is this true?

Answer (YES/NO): NO